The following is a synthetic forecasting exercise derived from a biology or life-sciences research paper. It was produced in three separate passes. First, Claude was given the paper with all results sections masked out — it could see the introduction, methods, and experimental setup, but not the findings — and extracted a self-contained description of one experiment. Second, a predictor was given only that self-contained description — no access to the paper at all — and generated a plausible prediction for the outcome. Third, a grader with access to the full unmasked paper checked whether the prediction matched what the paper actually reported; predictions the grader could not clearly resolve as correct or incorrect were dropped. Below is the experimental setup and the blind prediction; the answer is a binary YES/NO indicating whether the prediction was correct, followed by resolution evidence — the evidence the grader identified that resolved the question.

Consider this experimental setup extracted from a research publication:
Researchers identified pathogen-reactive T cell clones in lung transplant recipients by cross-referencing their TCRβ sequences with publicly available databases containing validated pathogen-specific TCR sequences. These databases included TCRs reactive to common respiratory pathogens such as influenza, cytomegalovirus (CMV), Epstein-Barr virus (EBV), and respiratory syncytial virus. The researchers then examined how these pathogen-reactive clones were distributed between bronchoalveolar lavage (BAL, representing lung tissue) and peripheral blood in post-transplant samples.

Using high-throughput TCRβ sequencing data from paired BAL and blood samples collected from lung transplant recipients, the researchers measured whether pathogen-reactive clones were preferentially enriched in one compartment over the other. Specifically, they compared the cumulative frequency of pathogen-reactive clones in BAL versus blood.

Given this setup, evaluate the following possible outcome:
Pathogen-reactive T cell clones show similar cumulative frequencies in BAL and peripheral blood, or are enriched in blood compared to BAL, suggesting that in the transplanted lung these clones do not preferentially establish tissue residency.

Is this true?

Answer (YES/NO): NO